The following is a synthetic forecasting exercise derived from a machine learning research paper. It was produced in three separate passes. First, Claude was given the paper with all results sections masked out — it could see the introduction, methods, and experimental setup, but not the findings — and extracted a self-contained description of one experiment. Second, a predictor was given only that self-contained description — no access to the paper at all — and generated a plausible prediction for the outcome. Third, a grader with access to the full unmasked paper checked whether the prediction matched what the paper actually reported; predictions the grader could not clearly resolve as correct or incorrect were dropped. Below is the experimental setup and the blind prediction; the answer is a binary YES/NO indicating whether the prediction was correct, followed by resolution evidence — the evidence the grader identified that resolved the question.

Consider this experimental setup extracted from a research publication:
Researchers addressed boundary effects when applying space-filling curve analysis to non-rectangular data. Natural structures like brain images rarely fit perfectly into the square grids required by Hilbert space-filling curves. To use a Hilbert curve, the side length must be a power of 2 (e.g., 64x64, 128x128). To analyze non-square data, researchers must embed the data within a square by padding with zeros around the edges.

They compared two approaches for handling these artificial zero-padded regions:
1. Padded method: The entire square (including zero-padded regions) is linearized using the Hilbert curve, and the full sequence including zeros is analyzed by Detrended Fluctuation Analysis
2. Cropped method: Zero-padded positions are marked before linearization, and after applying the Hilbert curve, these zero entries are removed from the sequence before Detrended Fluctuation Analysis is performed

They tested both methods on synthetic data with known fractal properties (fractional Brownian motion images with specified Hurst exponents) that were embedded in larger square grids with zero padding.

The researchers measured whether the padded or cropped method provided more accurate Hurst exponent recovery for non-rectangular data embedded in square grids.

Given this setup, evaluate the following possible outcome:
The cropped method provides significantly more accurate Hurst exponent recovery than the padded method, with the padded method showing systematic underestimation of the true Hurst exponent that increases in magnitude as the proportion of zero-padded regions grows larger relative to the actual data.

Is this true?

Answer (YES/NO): NO